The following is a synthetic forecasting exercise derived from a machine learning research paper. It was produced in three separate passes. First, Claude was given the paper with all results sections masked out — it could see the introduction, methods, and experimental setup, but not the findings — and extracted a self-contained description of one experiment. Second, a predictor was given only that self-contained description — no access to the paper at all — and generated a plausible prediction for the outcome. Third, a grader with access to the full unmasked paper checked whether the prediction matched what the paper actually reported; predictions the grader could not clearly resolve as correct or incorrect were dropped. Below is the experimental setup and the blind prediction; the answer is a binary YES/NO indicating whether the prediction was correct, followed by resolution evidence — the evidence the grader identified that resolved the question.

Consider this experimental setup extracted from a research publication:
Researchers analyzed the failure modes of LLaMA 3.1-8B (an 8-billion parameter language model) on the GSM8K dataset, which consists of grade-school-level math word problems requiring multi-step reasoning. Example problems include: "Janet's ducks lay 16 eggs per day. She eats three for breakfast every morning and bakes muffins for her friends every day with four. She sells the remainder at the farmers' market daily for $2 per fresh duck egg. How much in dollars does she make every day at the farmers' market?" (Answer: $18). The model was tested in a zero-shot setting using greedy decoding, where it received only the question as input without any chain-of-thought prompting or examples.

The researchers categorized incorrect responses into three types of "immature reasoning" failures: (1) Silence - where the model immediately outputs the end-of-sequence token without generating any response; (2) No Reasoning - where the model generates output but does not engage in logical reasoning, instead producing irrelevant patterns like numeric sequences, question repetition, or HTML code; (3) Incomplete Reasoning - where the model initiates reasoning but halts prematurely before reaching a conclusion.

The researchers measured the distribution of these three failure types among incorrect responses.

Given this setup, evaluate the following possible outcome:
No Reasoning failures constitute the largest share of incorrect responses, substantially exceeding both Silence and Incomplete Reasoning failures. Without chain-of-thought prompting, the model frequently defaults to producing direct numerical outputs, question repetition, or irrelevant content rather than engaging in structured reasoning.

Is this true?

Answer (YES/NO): NO